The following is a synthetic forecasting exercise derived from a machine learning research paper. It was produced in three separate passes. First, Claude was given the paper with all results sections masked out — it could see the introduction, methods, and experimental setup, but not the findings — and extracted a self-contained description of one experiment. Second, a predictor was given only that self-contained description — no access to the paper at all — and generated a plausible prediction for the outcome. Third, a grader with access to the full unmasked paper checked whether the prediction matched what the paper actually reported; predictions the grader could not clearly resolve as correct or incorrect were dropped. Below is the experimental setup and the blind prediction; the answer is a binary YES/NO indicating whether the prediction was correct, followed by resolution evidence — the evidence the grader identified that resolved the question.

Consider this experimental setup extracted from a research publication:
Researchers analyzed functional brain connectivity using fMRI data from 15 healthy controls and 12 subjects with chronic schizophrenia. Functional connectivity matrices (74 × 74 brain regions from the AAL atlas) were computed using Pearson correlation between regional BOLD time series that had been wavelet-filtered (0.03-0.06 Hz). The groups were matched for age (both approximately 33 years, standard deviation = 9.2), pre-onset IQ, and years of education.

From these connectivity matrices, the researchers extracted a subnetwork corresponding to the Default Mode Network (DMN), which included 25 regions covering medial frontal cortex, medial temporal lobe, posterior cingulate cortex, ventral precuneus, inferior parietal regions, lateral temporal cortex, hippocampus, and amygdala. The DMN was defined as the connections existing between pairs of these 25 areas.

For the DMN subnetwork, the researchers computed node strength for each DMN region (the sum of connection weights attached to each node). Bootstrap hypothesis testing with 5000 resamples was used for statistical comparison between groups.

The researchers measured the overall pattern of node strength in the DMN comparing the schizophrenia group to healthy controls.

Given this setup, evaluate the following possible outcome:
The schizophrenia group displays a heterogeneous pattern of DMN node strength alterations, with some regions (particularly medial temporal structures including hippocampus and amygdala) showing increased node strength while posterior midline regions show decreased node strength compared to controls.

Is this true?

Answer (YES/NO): NO